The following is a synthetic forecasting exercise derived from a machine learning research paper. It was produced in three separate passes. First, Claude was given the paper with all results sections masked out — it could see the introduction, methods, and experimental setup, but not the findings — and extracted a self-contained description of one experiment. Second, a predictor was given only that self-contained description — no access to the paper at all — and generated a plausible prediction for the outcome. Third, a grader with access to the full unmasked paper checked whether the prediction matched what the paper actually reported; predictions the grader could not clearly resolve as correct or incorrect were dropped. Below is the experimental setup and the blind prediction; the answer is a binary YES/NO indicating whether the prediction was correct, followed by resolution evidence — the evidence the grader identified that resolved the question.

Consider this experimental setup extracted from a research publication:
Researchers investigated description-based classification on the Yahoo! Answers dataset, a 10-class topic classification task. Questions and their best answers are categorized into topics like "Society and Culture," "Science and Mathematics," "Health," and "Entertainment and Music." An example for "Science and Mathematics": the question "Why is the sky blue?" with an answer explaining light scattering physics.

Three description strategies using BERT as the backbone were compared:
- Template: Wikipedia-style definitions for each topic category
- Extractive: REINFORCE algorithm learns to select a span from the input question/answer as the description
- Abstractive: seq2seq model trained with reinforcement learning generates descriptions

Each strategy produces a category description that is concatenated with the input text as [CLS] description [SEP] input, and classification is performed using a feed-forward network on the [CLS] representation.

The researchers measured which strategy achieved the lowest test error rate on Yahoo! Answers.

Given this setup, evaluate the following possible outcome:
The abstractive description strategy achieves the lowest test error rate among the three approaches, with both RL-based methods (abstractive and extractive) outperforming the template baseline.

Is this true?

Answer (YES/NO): YES